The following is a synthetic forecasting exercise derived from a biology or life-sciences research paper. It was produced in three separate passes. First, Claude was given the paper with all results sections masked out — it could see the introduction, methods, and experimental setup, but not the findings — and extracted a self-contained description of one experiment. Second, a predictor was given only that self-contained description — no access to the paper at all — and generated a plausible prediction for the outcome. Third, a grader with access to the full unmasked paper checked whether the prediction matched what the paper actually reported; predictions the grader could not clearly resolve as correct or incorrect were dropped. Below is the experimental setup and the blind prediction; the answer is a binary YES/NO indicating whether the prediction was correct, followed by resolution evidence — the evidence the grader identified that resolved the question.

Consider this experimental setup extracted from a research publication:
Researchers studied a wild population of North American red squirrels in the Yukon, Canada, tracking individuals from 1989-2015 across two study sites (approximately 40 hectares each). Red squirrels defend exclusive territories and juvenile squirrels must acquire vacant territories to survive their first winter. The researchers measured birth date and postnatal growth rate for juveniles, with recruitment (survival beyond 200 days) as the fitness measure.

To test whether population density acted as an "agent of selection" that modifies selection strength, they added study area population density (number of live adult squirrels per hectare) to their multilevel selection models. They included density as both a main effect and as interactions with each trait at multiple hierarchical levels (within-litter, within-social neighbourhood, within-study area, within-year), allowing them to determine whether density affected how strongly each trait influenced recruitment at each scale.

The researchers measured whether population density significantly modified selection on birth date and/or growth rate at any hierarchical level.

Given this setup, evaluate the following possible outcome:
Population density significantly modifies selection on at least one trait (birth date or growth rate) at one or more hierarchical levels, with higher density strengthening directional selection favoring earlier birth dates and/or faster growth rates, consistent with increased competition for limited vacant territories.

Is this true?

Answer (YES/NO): YES